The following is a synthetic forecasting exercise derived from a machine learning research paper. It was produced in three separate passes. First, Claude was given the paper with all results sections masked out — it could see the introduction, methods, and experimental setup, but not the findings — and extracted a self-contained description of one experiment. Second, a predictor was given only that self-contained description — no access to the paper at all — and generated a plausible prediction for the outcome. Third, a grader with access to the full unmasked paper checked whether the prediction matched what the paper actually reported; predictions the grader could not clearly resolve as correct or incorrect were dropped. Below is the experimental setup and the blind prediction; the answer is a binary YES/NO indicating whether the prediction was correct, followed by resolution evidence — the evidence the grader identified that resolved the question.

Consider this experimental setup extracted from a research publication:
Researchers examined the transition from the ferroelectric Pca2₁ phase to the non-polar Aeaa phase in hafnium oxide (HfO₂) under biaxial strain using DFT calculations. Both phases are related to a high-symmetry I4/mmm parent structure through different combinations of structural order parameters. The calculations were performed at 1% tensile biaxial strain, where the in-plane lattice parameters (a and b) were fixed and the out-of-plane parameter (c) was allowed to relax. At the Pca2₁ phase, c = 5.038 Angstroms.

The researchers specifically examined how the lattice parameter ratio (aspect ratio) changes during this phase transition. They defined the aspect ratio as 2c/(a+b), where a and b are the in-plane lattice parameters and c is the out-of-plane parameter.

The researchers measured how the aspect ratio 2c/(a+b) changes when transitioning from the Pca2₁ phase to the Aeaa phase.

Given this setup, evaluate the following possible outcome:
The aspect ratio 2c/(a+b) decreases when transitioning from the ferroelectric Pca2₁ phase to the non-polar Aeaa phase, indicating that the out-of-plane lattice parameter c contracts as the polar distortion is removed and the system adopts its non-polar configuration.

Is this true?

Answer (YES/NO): YES